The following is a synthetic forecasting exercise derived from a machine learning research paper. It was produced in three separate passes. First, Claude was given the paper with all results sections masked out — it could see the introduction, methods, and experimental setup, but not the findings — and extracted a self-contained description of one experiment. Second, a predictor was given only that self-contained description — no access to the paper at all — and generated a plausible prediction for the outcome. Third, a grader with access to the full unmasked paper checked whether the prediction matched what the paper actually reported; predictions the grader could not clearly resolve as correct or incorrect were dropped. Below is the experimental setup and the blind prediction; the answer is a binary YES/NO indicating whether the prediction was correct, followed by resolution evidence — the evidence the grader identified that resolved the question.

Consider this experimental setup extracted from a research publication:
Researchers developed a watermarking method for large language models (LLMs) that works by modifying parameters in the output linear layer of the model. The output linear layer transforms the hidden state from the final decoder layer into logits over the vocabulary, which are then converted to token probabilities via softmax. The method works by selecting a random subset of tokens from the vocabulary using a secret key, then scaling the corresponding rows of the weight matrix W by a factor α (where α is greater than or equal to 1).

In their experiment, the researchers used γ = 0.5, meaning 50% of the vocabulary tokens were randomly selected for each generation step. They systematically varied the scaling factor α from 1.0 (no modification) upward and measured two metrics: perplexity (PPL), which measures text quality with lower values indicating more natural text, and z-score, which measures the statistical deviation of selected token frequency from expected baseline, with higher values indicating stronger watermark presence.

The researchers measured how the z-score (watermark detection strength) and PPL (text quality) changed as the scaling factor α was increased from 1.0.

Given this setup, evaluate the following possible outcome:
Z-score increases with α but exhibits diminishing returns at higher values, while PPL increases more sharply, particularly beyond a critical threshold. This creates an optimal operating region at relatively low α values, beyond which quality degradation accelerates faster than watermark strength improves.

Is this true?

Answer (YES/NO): NO